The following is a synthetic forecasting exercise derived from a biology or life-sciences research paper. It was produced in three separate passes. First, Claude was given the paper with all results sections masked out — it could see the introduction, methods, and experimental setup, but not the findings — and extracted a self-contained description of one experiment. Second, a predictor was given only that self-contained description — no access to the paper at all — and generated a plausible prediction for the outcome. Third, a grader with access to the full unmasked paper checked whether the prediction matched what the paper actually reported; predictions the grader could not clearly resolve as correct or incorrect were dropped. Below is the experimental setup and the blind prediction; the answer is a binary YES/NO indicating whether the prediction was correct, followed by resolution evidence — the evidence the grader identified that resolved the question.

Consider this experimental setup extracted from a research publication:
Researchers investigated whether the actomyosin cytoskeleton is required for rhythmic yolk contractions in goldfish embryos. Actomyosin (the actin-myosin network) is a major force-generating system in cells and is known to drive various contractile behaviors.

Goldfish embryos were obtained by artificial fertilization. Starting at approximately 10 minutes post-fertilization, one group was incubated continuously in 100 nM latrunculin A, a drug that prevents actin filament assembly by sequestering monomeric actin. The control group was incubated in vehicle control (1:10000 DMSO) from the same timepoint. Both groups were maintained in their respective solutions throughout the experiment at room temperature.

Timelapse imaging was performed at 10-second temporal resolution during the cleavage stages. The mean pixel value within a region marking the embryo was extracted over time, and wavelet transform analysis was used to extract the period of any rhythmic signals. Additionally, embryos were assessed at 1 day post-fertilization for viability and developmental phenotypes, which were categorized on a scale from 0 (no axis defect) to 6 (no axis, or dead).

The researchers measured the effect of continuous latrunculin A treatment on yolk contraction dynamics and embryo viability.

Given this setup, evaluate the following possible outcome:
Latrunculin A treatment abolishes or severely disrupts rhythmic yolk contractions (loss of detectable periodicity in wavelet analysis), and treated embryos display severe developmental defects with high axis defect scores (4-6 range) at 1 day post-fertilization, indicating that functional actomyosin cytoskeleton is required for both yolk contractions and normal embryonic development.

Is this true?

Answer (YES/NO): NO